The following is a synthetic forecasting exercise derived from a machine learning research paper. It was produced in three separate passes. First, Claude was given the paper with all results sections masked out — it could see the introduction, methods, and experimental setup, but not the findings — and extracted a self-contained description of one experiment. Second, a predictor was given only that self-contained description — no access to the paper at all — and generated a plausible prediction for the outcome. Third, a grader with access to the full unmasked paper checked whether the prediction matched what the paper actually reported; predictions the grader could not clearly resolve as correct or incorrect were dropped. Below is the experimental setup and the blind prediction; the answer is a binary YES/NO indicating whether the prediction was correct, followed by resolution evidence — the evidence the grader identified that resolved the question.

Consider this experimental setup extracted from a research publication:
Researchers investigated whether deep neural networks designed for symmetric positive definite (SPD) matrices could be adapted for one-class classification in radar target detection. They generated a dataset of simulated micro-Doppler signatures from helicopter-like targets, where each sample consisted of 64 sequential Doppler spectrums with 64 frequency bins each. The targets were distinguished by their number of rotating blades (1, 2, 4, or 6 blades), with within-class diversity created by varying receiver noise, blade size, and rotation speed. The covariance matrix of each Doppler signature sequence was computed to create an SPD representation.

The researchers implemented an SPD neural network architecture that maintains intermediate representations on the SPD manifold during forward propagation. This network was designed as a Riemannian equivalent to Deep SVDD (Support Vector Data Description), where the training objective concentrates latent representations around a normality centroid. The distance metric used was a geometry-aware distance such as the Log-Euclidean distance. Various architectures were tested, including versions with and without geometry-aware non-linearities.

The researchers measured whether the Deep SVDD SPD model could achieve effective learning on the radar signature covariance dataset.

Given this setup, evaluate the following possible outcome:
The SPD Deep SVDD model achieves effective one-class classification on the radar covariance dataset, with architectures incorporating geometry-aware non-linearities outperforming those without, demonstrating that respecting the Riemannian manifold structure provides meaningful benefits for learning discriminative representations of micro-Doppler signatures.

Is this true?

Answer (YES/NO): NO